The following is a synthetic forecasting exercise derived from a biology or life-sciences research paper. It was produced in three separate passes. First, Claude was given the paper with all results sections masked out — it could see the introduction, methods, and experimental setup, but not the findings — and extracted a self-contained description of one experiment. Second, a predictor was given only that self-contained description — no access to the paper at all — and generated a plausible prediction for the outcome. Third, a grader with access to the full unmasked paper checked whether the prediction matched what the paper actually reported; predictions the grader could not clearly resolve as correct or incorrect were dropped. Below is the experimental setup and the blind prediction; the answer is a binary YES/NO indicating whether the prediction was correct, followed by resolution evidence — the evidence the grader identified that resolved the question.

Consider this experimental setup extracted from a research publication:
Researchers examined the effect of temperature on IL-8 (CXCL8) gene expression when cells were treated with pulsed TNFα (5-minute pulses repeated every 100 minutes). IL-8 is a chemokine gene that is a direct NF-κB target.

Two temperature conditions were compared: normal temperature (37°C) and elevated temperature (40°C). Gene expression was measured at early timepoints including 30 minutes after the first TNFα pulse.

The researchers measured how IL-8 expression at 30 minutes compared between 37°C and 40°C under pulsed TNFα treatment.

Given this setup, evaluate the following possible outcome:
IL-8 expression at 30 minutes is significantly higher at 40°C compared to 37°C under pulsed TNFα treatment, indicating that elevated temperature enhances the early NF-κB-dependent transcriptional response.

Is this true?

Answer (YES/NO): YES